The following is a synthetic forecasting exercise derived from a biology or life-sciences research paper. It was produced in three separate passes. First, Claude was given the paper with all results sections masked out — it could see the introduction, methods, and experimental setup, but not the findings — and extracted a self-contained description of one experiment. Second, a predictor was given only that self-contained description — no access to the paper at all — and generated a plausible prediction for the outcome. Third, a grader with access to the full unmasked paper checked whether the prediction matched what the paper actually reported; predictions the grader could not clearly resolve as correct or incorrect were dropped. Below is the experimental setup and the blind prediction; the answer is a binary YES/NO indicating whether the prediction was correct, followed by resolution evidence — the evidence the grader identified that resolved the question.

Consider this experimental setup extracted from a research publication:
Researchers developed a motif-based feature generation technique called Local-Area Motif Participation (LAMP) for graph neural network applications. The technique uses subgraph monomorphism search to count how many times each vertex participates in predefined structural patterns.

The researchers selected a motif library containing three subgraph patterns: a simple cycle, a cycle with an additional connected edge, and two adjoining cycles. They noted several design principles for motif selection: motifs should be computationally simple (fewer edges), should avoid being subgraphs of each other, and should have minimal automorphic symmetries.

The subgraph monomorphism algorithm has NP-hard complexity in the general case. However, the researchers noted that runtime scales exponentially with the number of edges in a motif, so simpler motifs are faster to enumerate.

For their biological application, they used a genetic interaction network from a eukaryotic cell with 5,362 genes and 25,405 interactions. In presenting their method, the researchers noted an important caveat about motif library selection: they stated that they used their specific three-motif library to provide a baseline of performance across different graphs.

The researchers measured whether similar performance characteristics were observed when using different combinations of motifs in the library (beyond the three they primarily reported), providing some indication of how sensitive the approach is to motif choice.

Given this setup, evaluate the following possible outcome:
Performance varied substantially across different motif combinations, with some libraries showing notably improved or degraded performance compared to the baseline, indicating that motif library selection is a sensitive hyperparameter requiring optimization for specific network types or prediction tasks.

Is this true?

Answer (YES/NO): NO